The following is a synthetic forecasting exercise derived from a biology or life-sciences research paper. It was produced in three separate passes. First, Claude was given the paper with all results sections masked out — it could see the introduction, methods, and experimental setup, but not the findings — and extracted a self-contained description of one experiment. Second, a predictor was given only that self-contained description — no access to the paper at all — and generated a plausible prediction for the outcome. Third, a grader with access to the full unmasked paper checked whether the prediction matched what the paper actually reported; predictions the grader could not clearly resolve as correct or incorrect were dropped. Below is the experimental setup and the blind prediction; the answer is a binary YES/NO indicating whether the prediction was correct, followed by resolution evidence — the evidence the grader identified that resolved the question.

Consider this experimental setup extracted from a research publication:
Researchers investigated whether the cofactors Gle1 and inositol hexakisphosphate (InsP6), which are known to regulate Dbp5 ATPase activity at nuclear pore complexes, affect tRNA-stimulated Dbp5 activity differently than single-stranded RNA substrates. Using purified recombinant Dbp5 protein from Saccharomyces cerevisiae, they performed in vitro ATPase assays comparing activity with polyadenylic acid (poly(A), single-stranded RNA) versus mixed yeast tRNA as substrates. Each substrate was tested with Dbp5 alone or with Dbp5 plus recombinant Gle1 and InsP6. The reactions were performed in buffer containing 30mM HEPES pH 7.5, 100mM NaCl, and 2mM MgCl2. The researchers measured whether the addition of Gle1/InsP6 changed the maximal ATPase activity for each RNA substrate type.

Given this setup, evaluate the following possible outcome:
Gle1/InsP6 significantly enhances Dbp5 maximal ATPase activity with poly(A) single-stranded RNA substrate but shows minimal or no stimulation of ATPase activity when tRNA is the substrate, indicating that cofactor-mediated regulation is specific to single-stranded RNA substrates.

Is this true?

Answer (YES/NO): NO